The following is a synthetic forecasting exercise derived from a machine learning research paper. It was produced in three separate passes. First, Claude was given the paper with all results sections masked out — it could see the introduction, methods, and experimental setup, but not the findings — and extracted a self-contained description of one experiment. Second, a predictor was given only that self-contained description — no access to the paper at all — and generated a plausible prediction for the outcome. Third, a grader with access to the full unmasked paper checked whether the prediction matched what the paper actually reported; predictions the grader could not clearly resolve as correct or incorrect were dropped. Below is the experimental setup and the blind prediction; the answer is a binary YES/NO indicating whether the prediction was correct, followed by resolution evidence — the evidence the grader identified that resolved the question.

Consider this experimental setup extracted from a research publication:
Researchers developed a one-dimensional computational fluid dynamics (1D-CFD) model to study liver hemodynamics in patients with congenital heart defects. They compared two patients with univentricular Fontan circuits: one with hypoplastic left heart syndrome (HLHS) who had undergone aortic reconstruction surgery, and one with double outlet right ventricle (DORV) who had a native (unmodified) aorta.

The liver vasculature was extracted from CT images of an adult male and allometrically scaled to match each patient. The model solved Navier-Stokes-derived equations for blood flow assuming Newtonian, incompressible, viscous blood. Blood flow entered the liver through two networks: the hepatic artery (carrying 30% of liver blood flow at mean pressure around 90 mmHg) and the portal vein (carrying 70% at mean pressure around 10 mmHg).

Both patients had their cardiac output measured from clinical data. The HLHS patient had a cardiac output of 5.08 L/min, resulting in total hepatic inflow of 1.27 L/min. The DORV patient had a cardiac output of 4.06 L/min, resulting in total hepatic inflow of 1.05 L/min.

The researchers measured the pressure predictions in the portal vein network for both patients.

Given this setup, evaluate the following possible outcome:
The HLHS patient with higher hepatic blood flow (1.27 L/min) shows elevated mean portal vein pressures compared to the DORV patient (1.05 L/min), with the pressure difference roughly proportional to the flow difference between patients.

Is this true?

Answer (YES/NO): NO